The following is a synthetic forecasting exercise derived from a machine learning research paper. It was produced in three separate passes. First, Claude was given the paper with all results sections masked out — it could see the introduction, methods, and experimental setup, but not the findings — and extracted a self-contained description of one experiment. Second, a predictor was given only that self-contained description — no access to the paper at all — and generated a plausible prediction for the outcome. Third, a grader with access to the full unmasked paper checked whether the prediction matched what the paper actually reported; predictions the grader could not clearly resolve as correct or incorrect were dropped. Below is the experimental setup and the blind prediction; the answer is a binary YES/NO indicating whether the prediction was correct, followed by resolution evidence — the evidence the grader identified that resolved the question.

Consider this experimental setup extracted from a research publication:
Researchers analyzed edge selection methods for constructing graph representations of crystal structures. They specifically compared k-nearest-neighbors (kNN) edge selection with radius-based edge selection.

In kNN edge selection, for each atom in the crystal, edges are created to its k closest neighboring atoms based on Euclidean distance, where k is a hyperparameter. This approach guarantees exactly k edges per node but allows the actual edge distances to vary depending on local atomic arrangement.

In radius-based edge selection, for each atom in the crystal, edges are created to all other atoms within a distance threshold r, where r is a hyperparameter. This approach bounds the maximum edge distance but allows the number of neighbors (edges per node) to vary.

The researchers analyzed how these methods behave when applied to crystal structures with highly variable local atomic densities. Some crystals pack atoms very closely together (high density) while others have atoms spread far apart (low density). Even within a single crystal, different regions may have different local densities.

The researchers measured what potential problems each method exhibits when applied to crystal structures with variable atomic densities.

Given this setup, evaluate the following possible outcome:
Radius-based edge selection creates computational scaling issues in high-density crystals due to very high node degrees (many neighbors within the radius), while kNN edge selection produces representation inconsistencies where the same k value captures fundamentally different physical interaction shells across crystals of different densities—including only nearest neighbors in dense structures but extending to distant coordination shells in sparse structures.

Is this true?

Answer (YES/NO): YES